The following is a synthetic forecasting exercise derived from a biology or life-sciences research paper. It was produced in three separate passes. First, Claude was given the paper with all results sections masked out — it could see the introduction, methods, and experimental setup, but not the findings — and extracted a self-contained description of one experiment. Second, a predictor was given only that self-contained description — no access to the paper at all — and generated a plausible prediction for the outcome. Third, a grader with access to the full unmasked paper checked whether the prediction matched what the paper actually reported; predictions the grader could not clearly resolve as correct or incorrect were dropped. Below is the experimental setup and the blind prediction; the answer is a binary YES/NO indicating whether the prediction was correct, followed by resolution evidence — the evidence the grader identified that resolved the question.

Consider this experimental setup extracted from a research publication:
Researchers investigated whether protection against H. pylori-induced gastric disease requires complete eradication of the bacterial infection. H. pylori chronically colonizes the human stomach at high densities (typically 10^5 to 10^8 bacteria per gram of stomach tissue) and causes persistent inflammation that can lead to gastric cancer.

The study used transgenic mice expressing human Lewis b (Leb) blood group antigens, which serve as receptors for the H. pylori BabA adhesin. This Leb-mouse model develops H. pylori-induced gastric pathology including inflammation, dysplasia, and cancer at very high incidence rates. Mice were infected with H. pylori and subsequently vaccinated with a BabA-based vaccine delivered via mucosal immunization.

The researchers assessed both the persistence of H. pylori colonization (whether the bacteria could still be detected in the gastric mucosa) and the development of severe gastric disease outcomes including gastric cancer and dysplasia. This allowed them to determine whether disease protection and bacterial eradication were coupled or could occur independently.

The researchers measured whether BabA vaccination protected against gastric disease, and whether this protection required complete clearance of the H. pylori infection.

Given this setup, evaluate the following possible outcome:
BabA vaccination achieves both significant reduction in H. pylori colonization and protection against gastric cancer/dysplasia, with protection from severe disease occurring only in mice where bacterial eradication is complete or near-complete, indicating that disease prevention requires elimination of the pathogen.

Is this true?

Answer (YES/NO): NO